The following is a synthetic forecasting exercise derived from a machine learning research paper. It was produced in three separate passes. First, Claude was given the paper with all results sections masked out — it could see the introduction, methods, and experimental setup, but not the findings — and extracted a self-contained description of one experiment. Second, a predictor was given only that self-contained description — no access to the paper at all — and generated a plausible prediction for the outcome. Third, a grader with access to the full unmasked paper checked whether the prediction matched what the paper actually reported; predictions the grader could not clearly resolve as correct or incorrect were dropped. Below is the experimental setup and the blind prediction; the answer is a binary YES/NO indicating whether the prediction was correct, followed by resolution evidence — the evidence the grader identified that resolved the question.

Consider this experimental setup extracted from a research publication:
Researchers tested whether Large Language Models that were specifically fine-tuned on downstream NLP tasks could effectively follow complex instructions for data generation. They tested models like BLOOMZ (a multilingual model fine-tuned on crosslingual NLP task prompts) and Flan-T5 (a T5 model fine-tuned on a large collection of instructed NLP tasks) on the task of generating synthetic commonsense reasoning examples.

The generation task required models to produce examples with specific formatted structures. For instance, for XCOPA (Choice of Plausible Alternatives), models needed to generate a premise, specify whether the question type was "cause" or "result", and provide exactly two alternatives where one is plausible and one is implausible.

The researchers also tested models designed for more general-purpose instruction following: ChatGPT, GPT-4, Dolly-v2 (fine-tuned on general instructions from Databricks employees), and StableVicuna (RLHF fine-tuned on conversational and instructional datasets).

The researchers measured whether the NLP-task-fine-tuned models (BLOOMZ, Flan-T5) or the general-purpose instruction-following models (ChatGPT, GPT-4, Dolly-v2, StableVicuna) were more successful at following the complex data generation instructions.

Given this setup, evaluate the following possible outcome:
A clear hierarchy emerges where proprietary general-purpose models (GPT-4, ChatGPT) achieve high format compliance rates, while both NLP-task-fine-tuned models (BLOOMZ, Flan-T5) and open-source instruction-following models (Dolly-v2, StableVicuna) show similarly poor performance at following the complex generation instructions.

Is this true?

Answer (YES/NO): NO